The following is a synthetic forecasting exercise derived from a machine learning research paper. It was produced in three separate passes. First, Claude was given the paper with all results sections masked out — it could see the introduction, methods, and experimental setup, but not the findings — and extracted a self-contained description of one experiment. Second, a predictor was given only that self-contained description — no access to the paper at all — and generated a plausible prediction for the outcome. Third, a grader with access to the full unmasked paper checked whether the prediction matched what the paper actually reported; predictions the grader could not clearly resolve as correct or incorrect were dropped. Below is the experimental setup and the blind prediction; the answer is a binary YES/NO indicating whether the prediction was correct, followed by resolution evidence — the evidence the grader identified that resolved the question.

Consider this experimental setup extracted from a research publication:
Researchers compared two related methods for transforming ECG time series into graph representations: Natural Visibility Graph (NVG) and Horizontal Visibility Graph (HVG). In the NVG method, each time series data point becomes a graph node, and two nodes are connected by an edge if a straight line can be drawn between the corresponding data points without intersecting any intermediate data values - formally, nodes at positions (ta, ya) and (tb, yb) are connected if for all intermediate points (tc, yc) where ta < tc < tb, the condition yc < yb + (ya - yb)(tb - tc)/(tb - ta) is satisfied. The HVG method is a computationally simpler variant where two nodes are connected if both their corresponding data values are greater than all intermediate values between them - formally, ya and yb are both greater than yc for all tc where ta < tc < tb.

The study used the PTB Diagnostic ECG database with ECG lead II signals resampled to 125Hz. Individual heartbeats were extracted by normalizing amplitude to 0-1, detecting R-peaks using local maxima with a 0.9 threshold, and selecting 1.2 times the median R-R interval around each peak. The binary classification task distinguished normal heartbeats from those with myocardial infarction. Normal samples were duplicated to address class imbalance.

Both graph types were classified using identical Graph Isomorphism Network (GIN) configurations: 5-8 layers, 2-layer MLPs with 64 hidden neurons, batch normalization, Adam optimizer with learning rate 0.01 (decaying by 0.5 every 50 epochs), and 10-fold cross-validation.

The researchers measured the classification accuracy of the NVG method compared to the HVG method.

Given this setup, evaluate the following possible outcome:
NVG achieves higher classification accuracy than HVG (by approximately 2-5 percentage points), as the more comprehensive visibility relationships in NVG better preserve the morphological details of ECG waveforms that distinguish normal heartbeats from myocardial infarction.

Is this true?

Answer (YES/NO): NO